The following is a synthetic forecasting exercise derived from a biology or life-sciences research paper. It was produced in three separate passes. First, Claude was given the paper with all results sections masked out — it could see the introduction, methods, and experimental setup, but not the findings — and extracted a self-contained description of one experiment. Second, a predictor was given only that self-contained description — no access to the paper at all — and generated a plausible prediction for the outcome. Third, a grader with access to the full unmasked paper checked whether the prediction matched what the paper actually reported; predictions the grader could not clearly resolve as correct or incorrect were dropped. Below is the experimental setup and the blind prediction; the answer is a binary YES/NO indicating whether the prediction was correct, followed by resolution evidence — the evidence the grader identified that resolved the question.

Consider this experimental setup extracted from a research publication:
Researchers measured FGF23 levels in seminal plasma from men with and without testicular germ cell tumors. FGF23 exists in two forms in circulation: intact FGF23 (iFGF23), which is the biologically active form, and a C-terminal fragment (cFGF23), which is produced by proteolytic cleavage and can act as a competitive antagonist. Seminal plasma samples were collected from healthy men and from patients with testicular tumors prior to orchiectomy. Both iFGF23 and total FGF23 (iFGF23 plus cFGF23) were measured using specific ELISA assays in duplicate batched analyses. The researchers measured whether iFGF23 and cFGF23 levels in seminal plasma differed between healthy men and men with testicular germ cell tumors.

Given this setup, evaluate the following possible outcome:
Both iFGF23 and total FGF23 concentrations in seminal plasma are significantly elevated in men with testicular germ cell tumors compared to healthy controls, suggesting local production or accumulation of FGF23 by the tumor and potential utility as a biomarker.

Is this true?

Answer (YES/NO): NO